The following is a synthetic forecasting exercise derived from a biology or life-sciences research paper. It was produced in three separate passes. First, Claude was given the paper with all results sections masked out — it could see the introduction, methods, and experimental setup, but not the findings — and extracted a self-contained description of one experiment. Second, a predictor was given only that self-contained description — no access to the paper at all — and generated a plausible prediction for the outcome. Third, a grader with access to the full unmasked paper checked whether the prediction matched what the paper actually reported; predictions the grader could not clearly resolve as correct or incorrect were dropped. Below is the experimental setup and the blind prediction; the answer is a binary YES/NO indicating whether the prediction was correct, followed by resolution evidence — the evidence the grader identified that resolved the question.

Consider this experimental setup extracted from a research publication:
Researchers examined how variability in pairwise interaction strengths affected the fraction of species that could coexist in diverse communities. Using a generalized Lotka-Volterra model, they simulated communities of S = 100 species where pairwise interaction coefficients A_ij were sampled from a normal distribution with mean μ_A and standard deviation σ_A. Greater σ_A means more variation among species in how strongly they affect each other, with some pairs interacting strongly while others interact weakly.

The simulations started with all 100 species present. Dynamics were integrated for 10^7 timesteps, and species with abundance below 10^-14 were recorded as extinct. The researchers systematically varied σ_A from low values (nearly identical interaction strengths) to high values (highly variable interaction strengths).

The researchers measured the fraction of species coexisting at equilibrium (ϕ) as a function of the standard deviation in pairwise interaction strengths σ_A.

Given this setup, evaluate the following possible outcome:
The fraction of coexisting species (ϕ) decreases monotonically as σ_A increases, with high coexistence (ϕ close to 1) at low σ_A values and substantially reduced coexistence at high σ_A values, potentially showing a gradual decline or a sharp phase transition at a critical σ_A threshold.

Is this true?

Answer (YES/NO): YES